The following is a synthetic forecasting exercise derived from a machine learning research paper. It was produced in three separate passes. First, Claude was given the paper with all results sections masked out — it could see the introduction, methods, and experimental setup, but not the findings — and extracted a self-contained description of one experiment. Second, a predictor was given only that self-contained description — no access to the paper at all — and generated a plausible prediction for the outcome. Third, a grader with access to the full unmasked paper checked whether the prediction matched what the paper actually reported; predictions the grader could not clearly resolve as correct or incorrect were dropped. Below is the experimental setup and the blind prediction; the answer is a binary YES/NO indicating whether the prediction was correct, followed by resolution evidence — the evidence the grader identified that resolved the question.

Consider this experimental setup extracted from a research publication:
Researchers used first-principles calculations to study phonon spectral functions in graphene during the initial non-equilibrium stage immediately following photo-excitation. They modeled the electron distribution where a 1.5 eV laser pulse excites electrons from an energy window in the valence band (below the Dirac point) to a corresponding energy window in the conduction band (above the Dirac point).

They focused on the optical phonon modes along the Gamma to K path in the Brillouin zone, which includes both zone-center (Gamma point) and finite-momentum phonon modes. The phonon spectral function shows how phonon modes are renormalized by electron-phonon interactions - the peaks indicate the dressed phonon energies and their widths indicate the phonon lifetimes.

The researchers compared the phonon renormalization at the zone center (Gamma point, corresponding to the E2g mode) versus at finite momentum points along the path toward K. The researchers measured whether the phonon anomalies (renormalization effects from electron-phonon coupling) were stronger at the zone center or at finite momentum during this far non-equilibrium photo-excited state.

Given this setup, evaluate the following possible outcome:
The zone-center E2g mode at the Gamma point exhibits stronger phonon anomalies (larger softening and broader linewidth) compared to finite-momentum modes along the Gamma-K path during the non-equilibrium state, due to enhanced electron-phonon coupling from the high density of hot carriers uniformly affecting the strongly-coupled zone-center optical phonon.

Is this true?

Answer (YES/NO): NO